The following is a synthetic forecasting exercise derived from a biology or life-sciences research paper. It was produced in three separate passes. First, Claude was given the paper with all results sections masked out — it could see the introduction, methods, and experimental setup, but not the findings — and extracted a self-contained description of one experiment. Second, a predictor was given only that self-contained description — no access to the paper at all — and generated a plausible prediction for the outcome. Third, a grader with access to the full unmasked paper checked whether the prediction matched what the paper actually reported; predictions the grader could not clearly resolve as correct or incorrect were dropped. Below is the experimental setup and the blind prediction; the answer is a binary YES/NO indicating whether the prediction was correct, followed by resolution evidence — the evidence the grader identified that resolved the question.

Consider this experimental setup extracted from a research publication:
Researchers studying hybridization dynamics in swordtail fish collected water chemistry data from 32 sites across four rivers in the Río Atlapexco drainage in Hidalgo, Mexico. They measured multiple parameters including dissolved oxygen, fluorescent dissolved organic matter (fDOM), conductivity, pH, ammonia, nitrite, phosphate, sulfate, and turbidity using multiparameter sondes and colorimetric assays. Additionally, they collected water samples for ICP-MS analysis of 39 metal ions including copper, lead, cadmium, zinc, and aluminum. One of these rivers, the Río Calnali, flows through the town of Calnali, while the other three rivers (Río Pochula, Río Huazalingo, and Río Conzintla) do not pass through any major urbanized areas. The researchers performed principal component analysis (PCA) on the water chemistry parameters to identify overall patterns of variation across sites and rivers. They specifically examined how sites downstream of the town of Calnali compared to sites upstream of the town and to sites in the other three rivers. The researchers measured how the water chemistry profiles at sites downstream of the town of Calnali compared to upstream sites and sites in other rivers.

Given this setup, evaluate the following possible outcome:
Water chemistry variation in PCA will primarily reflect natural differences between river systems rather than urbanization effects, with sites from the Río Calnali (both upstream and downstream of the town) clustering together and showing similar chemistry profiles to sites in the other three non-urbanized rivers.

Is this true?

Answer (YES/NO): NO